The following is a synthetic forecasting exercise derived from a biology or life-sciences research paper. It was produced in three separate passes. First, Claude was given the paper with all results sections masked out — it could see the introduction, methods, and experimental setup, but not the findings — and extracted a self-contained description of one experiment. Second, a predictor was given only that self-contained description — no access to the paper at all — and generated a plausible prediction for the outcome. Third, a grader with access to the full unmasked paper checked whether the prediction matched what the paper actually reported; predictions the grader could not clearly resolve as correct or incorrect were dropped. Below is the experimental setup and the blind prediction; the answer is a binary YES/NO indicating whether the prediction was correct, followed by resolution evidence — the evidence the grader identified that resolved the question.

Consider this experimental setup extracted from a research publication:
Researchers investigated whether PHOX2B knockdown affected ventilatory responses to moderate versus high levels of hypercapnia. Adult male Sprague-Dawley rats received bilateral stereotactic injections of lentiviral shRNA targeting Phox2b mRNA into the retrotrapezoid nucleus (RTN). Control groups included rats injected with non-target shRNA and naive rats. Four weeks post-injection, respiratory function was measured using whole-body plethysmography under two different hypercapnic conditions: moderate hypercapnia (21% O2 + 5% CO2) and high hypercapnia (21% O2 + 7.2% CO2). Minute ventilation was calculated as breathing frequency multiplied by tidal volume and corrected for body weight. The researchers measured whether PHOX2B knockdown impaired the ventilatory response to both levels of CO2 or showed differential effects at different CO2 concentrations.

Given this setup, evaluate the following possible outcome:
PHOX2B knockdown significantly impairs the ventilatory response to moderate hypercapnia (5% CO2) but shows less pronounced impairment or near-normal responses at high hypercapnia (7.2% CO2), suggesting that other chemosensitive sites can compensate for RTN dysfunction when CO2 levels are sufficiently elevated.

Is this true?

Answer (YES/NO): NO